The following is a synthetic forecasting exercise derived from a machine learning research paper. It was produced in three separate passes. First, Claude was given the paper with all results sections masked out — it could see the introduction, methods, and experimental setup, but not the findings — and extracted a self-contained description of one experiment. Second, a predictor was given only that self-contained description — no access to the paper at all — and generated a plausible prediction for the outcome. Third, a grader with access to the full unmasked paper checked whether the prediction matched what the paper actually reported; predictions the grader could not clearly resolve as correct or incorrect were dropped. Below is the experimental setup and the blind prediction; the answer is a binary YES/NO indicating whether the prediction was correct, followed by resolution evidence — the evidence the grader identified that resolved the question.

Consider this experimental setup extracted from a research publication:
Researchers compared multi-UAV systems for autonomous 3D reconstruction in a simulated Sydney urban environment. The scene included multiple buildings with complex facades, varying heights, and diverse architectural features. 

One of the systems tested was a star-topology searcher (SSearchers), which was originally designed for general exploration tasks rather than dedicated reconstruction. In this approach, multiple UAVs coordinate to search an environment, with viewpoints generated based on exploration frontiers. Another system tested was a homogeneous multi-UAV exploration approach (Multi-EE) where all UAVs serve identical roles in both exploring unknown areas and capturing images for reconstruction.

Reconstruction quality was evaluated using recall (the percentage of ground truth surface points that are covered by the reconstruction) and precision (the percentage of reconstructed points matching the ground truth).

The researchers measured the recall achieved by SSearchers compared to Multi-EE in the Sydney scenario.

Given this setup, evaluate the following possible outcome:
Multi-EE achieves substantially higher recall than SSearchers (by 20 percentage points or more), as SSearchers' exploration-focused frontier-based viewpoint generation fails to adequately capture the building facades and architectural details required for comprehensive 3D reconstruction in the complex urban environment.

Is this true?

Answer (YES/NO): NO